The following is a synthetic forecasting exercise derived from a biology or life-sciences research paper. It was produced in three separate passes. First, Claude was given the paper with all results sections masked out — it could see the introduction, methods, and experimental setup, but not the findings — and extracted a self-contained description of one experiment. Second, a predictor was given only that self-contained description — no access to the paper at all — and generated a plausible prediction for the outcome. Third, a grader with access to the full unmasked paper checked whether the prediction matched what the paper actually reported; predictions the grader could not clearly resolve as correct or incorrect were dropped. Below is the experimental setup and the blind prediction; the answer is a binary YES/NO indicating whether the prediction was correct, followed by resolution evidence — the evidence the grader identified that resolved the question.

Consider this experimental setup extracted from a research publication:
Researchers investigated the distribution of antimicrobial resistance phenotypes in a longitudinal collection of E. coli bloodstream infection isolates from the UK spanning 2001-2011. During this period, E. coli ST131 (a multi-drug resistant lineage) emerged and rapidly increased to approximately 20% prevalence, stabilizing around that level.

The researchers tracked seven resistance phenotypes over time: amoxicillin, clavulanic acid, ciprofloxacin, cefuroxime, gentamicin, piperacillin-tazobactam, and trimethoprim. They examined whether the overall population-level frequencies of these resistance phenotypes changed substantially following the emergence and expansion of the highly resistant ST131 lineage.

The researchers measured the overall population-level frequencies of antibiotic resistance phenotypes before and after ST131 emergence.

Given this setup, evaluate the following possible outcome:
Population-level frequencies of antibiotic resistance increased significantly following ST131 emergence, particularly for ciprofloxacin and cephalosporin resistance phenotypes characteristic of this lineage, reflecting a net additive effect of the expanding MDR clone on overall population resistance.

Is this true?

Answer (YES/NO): NO